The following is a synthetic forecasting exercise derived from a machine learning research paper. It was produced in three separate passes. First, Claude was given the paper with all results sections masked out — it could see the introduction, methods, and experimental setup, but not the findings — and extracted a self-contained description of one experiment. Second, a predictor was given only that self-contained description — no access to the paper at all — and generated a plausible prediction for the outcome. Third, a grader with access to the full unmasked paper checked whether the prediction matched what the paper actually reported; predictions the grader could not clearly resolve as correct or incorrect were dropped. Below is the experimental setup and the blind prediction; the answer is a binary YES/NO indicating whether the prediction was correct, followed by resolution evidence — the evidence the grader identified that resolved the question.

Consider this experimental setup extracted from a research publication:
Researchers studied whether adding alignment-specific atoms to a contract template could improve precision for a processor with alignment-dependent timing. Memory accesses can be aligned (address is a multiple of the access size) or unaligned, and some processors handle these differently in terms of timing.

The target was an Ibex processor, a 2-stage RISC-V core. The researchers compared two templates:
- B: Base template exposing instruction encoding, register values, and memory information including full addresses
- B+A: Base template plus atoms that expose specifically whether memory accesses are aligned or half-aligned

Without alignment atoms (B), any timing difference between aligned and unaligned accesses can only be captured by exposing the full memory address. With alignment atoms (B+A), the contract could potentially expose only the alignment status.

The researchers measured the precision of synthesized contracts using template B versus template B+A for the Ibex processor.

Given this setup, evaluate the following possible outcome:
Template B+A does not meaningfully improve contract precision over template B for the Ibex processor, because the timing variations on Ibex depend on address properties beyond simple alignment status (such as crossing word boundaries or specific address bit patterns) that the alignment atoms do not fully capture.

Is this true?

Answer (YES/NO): NO